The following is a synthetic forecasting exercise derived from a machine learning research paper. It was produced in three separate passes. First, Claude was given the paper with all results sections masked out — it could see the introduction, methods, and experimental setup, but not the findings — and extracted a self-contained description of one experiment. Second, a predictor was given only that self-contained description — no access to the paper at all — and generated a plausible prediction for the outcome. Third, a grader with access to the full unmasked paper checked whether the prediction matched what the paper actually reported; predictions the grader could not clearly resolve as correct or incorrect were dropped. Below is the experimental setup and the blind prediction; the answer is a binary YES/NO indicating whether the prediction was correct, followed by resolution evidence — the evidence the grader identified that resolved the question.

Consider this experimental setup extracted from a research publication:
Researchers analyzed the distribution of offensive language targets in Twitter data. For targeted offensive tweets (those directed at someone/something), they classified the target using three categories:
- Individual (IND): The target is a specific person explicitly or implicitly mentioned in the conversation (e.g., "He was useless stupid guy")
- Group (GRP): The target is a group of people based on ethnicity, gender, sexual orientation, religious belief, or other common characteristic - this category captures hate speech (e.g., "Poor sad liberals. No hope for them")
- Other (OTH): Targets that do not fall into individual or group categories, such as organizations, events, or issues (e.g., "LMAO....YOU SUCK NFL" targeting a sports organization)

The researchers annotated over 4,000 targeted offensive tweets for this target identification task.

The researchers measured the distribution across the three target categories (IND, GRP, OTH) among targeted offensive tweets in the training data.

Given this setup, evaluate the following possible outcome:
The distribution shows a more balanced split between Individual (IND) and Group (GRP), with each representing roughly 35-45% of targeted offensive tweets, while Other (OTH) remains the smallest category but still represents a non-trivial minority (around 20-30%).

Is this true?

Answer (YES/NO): NO